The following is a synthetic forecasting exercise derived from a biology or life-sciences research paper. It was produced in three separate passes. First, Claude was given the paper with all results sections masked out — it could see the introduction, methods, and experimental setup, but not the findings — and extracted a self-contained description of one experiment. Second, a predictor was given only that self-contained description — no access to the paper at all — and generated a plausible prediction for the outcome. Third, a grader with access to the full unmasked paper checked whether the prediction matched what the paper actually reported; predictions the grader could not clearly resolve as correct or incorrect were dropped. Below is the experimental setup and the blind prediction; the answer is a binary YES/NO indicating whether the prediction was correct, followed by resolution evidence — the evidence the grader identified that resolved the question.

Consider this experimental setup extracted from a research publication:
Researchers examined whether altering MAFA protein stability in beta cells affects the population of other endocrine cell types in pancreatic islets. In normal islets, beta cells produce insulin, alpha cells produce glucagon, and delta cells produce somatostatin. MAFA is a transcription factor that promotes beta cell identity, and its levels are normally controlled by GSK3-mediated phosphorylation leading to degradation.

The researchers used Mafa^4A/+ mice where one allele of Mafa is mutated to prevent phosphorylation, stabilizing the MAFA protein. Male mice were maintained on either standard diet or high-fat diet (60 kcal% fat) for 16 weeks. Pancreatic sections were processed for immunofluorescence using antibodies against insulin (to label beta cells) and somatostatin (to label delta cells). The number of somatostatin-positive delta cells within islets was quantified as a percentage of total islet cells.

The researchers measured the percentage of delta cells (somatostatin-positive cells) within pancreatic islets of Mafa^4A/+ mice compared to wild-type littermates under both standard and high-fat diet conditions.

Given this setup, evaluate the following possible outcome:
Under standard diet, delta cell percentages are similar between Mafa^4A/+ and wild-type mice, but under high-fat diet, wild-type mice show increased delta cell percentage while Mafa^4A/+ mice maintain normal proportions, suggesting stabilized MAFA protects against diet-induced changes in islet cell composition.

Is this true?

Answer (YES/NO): NO